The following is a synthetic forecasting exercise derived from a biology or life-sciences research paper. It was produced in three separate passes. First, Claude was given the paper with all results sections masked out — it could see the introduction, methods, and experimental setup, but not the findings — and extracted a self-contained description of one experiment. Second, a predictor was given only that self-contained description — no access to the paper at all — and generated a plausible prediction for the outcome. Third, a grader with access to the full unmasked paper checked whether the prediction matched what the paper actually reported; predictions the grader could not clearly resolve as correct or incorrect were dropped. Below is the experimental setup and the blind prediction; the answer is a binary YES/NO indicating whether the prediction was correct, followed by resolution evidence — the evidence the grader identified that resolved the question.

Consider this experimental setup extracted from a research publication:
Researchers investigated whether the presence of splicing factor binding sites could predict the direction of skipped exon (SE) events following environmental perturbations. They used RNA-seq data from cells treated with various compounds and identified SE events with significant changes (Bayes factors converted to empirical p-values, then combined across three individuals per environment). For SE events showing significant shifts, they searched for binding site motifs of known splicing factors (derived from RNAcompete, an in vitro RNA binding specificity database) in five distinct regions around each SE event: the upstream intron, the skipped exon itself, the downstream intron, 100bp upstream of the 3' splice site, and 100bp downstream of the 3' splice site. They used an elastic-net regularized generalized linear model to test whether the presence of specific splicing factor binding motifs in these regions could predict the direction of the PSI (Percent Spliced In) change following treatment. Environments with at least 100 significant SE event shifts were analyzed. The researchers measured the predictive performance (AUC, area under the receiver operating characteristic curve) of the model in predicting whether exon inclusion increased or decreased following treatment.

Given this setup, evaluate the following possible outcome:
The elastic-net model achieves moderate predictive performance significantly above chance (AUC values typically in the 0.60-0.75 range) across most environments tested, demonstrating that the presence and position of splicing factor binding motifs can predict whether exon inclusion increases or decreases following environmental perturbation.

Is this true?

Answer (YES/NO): NO